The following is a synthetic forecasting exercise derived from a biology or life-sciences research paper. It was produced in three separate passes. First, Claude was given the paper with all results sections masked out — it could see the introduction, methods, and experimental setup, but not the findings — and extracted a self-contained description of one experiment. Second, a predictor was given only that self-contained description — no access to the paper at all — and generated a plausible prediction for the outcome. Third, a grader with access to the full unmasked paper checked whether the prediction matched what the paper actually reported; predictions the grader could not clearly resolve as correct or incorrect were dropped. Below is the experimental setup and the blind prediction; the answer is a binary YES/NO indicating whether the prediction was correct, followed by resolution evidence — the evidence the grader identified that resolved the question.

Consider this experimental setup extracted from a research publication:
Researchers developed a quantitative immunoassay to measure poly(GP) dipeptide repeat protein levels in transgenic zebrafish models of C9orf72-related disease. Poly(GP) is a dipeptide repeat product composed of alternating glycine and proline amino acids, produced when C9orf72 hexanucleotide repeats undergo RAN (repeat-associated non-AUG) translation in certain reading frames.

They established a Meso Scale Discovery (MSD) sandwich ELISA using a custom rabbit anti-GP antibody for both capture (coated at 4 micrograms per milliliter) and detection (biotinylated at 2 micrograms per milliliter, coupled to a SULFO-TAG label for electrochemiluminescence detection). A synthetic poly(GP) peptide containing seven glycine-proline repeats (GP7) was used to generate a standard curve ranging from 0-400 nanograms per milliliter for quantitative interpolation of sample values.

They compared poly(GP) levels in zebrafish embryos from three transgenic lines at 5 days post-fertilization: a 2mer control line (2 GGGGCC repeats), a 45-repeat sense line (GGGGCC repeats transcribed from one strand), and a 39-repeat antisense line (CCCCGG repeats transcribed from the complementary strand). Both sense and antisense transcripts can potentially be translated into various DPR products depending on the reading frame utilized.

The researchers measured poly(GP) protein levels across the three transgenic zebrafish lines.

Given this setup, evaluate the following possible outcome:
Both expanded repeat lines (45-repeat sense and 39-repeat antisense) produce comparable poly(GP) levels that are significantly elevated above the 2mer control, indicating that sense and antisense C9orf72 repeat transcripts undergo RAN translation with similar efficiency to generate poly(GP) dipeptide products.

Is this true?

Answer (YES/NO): NO